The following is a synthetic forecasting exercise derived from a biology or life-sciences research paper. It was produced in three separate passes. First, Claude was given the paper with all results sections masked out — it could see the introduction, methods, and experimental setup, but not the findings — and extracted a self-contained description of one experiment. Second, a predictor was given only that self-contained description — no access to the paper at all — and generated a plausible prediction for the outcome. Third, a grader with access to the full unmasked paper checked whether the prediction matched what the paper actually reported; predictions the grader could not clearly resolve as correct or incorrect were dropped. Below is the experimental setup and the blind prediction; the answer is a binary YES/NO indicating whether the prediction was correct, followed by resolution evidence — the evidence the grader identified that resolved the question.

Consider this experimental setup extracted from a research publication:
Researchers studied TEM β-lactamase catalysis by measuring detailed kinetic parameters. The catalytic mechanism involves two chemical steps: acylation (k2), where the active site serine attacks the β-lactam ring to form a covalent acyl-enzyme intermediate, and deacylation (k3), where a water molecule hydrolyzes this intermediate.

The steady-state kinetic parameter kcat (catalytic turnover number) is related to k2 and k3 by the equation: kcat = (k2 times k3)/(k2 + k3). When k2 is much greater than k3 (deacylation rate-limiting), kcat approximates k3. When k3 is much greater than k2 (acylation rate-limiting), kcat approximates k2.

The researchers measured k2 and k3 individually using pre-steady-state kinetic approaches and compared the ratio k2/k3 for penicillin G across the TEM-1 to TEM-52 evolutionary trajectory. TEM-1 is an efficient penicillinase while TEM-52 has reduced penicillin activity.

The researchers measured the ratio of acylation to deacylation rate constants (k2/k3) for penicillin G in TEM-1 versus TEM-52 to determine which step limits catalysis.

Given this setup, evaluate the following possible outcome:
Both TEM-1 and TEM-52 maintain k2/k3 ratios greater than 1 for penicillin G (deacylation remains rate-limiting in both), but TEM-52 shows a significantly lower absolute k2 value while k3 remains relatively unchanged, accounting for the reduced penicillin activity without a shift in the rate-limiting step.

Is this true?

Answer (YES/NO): NO